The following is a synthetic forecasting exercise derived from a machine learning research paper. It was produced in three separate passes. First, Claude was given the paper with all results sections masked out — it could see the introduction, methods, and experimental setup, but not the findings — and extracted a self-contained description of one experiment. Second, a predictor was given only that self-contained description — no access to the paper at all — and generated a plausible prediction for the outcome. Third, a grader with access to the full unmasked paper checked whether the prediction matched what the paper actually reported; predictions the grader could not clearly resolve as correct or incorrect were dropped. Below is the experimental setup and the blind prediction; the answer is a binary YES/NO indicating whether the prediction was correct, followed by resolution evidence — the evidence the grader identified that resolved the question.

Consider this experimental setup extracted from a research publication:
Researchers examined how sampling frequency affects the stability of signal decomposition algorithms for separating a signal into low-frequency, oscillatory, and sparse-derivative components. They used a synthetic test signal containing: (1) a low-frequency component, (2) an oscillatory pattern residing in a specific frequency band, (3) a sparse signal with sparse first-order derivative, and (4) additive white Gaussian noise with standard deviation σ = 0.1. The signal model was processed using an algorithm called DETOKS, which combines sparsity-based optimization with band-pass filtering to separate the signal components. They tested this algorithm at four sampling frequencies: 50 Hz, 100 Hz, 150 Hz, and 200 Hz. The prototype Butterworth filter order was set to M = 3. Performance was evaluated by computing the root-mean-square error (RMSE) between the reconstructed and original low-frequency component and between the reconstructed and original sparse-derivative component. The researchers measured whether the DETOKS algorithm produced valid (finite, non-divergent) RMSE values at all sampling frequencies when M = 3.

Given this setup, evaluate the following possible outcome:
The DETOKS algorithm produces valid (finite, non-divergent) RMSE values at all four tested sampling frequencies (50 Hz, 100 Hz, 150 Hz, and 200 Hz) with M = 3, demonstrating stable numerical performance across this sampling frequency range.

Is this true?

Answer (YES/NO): NO